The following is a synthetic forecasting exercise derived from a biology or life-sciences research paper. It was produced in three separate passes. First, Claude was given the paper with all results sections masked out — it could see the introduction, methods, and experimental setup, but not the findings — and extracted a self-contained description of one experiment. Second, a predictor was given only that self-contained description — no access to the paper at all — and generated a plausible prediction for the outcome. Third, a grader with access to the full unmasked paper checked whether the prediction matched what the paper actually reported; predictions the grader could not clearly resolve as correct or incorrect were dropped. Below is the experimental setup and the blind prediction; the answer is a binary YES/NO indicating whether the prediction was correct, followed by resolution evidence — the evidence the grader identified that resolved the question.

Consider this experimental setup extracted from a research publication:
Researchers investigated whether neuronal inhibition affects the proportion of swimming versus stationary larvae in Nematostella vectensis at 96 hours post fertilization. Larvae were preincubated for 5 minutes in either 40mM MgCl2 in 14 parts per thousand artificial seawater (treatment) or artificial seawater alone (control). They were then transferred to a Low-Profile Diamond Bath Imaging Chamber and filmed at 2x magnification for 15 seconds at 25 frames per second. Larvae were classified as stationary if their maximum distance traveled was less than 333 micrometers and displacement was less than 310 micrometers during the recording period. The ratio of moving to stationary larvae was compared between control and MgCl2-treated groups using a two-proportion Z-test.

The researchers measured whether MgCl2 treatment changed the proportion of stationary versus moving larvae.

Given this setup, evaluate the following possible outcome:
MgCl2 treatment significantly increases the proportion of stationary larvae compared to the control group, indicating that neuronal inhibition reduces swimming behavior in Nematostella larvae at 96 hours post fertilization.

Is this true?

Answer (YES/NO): YES